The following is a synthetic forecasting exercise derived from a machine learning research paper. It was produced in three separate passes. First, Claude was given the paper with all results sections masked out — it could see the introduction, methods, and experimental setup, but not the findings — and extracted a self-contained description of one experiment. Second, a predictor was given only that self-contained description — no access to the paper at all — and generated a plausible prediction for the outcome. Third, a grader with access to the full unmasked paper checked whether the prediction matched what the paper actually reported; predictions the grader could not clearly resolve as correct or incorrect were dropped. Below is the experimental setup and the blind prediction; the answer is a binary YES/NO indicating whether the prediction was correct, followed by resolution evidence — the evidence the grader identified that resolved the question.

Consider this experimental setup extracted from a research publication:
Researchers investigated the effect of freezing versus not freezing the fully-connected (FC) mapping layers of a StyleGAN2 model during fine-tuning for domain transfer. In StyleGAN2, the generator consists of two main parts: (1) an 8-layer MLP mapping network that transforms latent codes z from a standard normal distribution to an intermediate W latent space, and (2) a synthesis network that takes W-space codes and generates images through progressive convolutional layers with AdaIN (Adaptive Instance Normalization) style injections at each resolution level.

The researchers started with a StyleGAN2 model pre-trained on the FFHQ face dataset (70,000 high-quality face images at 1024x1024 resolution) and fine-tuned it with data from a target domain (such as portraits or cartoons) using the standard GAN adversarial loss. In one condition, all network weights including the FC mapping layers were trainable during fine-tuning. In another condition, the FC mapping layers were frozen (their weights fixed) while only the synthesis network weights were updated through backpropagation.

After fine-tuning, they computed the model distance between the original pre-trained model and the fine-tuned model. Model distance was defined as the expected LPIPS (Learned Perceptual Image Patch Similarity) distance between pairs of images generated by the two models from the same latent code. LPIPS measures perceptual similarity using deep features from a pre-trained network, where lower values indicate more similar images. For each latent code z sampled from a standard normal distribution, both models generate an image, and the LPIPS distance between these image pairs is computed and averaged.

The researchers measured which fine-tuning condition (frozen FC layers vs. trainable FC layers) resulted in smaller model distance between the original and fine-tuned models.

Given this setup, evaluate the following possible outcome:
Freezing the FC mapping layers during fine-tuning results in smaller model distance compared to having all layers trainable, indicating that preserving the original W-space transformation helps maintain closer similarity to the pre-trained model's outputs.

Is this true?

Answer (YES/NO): YES